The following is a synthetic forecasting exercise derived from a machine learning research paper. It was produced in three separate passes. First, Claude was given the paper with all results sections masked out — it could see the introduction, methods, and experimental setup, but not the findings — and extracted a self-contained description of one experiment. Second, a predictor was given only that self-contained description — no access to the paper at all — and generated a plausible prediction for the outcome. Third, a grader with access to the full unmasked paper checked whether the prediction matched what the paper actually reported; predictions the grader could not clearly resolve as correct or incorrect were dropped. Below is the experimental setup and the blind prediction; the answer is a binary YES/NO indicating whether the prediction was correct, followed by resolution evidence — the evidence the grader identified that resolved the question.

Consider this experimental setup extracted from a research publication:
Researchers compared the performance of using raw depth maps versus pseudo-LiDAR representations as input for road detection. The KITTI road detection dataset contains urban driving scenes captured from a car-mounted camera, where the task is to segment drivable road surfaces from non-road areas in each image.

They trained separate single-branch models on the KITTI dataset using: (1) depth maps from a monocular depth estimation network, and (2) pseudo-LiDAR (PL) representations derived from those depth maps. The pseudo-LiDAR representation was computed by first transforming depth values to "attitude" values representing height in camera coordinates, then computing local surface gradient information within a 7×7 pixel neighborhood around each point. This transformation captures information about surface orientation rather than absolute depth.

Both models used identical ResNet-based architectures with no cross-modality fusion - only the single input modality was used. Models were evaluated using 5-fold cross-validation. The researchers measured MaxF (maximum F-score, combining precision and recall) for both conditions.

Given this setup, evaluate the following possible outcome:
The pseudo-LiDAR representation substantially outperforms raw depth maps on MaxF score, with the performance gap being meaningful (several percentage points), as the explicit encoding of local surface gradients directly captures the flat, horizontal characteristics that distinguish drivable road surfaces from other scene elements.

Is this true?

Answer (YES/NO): NO